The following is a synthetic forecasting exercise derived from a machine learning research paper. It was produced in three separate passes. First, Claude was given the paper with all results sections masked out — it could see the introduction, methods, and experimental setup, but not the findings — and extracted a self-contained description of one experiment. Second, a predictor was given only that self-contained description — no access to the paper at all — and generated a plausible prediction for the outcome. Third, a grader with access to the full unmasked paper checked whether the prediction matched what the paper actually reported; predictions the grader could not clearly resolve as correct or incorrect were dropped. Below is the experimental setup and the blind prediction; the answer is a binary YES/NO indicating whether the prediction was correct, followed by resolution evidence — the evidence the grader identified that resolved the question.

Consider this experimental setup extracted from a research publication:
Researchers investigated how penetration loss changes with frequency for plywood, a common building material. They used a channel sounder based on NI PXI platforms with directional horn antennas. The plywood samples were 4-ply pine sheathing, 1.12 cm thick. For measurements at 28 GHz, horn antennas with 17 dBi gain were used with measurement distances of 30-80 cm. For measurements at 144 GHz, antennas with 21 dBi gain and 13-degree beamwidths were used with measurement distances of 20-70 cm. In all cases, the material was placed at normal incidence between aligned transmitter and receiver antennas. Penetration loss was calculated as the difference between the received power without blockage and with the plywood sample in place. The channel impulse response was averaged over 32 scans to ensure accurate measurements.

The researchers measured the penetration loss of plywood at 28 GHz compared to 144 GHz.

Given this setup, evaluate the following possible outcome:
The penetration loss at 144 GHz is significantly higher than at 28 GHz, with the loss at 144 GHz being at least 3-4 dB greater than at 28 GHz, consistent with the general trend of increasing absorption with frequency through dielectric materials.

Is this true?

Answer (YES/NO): YES